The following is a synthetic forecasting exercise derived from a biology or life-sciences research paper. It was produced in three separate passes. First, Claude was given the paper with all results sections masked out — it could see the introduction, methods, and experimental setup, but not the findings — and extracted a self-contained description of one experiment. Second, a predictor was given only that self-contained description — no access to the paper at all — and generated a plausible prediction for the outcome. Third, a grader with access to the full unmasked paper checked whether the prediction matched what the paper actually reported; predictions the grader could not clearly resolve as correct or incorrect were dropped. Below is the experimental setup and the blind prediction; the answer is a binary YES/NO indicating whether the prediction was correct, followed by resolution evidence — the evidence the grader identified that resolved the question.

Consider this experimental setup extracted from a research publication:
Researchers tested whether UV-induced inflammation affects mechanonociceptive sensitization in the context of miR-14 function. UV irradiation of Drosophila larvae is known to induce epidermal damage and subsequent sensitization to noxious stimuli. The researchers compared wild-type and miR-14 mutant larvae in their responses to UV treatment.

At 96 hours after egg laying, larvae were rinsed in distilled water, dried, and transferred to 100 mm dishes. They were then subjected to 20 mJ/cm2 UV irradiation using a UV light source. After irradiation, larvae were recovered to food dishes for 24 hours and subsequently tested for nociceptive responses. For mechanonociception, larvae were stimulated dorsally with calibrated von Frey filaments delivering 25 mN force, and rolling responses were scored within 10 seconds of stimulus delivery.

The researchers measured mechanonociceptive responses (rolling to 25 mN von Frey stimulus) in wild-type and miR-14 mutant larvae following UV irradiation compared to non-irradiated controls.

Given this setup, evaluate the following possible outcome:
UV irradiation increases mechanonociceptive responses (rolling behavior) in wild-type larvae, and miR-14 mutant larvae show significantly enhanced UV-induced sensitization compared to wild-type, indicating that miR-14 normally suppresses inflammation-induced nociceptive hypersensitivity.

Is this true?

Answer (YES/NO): NO